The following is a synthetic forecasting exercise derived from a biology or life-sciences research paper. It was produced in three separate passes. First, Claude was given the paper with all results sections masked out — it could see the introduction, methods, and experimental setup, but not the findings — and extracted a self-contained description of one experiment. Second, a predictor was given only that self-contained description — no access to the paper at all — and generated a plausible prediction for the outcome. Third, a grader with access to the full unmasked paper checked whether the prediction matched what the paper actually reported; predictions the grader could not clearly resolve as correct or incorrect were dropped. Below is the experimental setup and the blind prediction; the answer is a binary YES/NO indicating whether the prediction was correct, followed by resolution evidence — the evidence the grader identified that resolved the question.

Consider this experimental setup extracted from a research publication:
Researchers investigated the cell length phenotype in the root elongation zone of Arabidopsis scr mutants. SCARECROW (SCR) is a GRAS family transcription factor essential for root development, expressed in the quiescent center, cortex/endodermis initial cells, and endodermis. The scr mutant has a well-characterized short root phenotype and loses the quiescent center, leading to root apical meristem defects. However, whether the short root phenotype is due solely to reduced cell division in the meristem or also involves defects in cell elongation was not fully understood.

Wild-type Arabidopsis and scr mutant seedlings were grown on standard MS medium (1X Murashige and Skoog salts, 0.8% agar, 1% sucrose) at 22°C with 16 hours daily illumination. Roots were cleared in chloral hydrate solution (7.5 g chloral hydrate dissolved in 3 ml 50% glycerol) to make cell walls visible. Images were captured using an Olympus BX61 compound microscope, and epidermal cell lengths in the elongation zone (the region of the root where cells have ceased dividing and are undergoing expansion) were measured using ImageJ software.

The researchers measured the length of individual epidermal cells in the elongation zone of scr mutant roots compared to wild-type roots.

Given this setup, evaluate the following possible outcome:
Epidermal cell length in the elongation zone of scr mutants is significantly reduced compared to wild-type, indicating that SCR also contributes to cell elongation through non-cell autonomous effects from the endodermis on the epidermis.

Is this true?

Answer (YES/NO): YES